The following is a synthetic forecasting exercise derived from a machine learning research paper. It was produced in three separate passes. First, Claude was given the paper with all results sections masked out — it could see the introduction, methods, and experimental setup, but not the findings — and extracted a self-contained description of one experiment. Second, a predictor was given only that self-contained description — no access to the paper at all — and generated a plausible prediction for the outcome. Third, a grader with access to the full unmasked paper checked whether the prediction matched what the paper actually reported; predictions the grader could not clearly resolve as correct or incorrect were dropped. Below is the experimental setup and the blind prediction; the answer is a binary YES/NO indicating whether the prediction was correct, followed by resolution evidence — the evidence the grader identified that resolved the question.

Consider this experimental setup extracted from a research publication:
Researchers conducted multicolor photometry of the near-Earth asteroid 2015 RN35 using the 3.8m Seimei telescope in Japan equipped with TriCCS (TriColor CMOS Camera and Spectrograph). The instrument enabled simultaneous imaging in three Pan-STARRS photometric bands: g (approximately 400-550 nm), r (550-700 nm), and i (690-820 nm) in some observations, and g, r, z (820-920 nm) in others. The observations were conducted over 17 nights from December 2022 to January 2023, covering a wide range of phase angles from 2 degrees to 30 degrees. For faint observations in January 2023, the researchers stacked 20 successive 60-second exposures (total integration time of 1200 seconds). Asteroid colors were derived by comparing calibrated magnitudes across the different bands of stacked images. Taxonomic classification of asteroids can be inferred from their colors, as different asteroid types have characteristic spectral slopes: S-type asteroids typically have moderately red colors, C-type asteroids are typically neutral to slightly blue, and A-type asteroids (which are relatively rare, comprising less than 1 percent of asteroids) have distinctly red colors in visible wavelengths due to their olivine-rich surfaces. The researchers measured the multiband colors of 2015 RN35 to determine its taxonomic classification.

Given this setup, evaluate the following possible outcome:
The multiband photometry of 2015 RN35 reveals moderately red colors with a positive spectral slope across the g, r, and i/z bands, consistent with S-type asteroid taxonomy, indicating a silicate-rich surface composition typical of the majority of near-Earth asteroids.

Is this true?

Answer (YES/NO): NO